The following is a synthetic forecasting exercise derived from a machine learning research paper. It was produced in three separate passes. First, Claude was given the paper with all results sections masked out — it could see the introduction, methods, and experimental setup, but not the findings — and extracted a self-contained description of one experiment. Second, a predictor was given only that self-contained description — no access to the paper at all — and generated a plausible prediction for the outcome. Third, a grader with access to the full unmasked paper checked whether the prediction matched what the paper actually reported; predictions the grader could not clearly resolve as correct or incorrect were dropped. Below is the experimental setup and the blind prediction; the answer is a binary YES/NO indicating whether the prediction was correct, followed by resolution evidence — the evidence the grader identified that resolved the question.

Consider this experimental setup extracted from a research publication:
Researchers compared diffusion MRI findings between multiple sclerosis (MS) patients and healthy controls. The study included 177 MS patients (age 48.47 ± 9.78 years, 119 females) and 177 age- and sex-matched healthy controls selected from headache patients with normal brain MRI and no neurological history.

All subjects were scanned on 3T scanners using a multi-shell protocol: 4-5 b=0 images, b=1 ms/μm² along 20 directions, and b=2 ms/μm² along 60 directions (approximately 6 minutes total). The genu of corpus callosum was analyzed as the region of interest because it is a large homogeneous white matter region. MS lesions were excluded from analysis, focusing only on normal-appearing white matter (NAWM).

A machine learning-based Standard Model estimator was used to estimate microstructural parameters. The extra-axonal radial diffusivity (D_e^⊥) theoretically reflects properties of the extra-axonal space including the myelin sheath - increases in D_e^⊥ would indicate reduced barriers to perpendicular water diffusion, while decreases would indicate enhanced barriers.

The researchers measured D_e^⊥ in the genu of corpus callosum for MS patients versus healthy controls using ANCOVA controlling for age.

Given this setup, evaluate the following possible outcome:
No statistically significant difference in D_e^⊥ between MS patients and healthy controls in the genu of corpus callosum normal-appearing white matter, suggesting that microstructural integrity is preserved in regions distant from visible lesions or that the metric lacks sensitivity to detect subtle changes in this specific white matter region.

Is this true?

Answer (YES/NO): NO